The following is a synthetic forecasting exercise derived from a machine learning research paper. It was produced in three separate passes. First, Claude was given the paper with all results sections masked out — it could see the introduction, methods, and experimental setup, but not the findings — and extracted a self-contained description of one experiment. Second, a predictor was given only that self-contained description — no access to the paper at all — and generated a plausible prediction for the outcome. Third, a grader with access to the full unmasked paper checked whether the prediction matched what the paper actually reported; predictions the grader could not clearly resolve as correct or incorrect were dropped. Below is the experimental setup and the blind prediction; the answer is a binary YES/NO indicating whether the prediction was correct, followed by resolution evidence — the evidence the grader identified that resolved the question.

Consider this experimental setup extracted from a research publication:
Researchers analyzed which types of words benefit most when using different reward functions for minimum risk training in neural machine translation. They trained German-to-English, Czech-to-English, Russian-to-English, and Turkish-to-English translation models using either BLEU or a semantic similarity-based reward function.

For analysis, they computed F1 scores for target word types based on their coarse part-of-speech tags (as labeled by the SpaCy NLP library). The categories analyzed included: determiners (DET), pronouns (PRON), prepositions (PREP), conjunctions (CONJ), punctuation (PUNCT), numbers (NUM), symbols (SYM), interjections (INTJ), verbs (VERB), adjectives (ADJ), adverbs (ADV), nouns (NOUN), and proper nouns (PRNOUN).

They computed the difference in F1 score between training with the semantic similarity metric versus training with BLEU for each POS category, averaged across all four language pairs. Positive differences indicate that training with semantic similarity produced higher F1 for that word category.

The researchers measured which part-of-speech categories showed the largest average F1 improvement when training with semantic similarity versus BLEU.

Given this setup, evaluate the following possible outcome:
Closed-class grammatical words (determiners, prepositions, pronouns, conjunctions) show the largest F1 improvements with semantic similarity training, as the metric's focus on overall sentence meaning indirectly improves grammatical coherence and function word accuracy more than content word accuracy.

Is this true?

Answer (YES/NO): NO